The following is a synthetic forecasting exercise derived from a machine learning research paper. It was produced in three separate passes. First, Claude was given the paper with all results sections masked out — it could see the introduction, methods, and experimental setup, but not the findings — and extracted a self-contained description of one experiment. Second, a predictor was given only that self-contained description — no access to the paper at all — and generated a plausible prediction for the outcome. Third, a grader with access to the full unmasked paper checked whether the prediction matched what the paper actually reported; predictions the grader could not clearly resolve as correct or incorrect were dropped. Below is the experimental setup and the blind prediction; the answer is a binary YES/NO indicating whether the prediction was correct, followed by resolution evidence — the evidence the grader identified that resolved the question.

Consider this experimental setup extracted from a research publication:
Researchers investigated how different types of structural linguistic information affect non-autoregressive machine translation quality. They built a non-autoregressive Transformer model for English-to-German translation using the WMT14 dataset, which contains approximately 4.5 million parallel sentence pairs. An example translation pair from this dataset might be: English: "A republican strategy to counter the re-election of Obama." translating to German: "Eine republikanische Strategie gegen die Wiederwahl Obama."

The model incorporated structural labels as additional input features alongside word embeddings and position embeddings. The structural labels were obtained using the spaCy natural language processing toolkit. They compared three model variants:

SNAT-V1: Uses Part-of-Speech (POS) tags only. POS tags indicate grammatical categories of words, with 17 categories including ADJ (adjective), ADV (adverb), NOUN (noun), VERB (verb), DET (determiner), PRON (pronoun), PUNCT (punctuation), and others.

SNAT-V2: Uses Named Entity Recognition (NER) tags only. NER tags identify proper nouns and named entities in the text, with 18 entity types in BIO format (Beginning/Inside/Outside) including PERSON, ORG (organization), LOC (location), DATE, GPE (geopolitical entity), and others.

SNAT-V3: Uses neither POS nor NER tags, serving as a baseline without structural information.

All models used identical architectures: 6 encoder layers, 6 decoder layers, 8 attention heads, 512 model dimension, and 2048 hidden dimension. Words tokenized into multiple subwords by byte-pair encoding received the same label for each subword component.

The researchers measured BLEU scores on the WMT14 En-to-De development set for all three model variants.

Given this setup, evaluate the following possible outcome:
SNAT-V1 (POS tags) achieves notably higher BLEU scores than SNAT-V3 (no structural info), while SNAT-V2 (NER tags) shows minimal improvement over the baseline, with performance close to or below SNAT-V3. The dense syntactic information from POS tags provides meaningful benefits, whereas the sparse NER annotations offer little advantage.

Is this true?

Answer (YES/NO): NO